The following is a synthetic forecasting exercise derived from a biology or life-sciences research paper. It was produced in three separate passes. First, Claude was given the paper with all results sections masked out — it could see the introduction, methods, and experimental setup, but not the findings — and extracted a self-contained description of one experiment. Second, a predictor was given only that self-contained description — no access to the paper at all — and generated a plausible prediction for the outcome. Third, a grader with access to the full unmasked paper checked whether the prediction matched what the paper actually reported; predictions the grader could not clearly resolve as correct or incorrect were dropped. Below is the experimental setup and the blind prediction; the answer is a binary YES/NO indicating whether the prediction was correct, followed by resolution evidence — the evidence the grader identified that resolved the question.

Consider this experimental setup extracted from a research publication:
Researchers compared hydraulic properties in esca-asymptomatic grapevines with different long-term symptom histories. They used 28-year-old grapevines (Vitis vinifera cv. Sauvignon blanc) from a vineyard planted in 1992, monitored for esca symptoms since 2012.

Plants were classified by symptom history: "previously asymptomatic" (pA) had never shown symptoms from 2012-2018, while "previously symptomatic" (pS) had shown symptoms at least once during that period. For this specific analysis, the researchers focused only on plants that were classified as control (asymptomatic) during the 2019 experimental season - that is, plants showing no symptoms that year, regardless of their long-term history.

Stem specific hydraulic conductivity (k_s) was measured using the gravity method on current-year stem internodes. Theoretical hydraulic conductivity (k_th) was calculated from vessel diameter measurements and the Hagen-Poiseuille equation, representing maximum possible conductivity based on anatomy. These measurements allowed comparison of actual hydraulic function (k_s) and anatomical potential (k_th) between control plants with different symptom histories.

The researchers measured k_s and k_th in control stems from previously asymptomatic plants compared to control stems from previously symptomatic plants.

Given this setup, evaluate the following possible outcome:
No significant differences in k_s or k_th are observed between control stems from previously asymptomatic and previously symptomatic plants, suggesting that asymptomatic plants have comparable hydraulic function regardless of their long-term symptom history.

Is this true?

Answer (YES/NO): YES